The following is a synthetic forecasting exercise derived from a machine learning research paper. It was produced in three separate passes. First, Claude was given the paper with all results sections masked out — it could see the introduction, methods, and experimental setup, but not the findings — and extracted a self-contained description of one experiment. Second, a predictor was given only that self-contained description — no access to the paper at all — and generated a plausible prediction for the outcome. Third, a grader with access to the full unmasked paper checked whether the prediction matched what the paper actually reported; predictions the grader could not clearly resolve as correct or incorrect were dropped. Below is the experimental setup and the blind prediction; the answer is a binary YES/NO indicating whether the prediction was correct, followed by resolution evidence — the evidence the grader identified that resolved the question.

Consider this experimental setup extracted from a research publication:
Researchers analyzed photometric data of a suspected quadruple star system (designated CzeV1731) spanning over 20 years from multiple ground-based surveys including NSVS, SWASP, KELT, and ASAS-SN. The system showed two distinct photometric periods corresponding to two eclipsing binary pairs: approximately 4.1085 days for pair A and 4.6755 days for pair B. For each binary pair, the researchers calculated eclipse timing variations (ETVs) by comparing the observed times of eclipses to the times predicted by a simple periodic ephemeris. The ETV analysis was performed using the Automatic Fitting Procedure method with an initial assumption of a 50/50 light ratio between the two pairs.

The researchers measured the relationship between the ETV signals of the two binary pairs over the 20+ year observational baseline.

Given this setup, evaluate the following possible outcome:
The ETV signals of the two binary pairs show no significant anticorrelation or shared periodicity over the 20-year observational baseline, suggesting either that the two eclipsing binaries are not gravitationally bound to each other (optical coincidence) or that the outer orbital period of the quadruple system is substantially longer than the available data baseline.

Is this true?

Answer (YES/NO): NO